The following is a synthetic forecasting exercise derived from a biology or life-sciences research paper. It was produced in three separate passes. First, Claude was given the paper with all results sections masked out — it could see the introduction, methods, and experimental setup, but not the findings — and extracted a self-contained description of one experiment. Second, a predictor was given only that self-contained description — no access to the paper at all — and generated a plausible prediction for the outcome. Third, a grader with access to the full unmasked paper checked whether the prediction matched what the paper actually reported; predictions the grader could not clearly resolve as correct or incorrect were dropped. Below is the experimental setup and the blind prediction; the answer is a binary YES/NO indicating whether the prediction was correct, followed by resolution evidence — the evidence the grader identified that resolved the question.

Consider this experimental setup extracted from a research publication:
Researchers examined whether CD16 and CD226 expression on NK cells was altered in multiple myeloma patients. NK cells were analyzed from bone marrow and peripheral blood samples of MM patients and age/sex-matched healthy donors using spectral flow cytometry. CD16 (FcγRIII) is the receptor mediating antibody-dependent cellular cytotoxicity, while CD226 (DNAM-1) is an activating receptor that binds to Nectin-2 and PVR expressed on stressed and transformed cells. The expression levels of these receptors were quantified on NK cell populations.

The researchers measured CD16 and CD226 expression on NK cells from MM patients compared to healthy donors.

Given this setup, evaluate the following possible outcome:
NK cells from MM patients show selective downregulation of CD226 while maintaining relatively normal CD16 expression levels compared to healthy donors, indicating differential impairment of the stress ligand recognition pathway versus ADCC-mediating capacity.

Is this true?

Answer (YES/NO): NO